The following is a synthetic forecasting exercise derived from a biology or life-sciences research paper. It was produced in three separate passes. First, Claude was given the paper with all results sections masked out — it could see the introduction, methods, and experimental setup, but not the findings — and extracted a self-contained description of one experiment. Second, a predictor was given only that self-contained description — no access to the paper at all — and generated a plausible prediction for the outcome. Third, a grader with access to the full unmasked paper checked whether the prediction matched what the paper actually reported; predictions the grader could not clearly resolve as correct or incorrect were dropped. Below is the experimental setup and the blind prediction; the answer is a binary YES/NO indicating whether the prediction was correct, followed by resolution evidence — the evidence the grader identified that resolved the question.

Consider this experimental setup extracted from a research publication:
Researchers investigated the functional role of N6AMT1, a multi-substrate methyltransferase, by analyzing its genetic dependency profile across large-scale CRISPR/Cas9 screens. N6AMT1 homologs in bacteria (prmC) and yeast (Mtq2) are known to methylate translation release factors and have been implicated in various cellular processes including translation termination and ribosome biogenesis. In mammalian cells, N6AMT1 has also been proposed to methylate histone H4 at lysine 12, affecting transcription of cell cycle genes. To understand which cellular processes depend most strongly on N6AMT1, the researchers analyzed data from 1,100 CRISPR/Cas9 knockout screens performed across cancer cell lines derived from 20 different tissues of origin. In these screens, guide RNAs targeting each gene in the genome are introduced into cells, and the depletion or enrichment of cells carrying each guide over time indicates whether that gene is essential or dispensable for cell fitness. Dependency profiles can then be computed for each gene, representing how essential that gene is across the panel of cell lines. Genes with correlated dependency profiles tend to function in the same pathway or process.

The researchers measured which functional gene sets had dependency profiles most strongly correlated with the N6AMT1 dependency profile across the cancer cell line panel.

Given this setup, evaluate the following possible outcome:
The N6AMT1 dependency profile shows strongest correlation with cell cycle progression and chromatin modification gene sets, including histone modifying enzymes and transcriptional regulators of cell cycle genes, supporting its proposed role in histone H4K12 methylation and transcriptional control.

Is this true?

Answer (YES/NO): NO